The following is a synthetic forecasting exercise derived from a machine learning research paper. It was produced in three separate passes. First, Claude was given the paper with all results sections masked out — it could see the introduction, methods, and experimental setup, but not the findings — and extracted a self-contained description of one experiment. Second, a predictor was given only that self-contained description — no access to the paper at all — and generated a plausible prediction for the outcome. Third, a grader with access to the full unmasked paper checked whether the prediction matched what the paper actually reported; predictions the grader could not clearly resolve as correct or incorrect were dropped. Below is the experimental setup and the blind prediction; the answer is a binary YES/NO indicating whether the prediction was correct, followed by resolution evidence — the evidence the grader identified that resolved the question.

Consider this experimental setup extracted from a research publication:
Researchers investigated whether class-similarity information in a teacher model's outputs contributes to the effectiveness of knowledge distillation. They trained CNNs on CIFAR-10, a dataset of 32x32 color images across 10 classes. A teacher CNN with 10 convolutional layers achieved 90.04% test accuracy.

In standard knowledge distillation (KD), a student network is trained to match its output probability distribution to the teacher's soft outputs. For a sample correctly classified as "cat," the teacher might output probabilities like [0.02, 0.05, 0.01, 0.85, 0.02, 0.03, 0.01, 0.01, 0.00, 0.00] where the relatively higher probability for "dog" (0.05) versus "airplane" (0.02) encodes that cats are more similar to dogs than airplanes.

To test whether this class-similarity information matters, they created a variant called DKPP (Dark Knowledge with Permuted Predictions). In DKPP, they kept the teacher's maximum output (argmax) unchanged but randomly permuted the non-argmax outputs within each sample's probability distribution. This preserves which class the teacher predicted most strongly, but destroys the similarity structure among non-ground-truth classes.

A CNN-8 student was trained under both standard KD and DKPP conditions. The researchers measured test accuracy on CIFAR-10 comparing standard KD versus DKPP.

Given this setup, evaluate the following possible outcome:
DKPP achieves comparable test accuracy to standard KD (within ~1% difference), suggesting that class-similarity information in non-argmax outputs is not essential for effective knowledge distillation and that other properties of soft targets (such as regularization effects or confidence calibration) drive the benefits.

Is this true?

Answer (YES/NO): NO